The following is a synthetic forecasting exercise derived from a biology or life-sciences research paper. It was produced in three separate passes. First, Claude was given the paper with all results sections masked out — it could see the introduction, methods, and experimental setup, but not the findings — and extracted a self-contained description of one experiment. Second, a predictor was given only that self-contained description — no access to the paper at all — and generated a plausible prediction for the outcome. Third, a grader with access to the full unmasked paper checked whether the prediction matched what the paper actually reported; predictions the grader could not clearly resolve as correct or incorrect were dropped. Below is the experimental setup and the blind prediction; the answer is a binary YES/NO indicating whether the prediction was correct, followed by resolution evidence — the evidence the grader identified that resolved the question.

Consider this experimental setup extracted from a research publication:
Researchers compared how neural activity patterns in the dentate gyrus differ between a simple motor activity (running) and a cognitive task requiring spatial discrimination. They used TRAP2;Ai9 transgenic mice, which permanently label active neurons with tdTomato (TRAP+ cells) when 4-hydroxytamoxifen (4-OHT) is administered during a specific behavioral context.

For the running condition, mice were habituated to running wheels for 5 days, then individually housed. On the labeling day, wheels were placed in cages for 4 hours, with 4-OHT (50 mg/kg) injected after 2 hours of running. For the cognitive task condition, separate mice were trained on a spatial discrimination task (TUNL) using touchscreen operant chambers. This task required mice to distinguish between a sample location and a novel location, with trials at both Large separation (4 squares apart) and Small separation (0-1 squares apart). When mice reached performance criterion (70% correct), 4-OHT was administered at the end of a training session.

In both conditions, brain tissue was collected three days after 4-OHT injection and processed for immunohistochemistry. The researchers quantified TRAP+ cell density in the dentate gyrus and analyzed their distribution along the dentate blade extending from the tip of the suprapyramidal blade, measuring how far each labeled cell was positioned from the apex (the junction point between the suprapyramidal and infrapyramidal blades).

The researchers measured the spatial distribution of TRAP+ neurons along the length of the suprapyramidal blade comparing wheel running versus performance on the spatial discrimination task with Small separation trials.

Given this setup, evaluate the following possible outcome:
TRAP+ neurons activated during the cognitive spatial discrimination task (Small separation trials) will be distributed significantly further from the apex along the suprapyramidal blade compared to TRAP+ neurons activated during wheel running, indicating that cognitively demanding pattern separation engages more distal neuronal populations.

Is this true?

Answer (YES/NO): NO